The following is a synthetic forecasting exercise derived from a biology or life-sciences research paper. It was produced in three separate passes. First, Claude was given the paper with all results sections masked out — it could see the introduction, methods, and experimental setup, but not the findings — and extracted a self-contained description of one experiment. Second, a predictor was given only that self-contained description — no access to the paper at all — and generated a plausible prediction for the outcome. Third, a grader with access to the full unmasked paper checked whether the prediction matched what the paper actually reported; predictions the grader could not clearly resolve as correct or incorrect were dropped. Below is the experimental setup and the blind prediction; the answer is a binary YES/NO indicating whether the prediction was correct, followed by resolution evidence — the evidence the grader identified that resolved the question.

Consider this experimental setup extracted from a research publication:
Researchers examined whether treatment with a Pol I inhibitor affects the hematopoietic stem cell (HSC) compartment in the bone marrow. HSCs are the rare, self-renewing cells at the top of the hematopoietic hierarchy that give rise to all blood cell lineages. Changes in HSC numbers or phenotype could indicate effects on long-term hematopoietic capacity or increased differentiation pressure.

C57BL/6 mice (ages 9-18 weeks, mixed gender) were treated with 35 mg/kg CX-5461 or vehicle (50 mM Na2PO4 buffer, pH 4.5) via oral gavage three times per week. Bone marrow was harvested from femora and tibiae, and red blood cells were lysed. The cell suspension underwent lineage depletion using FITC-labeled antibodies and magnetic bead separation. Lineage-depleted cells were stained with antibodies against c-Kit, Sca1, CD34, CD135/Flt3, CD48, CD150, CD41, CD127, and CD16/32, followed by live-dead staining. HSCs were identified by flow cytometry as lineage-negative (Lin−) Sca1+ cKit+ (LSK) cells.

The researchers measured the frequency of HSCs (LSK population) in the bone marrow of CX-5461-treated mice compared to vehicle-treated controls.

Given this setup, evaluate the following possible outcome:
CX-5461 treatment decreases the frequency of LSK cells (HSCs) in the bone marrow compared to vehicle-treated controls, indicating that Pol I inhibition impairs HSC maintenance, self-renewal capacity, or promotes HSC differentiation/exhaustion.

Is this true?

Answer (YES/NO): NO